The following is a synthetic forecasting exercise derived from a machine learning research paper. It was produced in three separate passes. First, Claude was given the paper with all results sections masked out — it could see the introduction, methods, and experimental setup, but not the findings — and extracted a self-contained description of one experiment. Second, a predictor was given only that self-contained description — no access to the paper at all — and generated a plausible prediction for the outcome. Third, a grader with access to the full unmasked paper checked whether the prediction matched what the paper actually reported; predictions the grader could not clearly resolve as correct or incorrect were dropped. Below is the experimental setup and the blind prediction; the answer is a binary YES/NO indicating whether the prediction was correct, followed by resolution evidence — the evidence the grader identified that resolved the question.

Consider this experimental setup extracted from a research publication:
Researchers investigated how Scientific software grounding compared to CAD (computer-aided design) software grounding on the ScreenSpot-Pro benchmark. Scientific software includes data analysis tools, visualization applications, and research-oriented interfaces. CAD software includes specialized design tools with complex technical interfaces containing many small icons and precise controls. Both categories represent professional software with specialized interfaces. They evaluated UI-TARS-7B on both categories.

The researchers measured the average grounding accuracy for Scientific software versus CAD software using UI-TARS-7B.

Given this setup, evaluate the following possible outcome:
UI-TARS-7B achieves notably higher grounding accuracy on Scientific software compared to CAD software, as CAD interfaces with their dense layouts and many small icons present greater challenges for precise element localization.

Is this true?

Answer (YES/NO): YES